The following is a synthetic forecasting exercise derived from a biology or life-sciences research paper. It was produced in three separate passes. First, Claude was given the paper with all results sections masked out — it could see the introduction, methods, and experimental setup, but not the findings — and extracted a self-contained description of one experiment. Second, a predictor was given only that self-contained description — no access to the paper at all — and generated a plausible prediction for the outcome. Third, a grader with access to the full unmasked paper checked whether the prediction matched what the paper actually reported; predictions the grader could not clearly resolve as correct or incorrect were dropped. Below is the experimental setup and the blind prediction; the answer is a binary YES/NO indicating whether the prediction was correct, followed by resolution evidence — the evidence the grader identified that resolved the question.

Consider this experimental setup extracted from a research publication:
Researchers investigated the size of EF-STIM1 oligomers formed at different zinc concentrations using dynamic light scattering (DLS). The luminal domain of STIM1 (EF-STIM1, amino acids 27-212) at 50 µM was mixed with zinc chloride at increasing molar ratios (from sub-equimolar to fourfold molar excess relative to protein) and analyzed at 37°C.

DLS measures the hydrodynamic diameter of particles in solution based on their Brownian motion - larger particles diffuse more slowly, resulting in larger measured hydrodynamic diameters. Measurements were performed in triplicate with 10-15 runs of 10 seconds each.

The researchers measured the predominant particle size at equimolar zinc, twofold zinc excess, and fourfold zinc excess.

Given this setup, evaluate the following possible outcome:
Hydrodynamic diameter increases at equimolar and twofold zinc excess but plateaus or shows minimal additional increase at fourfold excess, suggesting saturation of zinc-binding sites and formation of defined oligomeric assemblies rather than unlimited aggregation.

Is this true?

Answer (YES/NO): NO